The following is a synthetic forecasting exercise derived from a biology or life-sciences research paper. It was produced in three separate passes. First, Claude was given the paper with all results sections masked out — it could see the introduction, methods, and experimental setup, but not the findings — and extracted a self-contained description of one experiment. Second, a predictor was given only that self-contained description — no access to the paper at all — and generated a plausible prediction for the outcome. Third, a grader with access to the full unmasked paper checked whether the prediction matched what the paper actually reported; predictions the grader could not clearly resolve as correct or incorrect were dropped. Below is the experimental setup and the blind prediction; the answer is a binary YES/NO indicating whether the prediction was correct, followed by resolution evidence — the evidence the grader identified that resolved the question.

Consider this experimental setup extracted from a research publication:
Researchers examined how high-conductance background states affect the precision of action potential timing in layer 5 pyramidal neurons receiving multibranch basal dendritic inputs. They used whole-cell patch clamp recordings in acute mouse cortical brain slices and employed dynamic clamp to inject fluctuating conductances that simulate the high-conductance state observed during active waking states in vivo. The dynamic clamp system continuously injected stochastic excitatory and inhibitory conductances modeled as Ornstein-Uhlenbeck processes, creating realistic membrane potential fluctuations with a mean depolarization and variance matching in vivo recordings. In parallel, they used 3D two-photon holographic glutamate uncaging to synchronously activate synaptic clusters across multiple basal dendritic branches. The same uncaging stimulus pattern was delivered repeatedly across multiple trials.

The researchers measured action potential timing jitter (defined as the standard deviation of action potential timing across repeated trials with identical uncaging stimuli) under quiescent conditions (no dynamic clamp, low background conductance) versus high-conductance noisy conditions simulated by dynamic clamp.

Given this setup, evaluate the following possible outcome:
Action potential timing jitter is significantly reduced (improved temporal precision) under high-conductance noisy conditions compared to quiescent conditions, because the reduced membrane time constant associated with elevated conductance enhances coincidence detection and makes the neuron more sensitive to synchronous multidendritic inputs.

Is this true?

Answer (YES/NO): NO